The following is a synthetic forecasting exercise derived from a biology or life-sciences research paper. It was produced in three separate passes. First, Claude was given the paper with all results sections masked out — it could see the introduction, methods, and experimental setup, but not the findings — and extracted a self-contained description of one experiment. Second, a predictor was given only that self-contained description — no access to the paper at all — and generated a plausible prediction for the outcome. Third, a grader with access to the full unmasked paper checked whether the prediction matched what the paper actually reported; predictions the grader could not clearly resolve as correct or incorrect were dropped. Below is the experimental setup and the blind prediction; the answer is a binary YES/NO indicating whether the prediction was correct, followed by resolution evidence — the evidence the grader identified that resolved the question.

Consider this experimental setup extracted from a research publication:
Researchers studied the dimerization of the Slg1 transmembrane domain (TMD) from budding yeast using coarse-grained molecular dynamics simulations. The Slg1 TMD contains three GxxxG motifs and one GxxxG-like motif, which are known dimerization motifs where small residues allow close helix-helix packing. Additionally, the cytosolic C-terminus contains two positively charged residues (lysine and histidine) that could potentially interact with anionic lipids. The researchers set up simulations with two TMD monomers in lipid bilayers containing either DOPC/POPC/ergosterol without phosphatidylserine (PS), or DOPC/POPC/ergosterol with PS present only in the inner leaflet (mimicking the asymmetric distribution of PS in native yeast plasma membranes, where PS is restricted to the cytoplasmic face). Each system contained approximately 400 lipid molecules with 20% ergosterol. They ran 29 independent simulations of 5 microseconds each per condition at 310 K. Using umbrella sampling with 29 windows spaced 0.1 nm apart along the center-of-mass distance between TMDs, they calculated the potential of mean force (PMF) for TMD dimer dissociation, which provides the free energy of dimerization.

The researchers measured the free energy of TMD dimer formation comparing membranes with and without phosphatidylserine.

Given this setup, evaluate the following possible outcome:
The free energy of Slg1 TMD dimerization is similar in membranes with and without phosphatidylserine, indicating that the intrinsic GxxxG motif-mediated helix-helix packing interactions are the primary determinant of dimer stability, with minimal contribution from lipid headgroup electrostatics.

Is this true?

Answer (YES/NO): NO